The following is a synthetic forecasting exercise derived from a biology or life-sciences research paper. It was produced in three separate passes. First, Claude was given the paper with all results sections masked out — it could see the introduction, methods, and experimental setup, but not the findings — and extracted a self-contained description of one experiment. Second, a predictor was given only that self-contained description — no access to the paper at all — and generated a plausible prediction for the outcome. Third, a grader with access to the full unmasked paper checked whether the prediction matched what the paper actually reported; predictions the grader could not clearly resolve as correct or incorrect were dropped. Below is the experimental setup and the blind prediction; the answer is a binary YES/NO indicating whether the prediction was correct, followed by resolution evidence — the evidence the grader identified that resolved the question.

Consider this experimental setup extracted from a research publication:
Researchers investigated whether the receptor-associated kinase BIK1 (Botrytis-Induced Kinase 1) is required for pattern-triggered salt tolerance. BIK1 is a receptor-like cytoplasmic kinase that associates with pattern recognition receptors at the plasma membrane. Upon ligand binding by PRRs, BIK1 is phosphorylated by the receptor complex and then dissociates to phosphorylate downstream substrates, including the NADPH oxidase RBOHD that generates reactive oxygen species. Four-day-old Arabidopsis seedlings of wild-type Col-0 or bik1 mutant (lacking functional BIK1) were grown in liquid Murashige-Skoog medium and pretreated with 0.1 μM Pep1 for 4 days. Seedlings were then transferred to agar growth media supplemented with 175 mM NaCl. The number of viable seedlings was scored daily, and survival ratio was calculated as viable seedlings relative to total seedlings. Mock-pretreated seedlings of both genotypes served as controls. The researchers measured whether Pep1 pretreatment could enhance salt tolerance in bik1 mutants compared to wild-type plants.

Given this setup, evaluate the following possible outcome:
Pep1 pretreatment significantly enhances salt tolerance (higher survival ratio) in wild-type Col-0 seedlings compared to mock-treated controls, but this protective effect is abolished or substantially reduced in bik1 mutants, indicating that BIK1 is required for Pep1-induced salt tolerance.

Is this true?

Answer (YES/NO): YES